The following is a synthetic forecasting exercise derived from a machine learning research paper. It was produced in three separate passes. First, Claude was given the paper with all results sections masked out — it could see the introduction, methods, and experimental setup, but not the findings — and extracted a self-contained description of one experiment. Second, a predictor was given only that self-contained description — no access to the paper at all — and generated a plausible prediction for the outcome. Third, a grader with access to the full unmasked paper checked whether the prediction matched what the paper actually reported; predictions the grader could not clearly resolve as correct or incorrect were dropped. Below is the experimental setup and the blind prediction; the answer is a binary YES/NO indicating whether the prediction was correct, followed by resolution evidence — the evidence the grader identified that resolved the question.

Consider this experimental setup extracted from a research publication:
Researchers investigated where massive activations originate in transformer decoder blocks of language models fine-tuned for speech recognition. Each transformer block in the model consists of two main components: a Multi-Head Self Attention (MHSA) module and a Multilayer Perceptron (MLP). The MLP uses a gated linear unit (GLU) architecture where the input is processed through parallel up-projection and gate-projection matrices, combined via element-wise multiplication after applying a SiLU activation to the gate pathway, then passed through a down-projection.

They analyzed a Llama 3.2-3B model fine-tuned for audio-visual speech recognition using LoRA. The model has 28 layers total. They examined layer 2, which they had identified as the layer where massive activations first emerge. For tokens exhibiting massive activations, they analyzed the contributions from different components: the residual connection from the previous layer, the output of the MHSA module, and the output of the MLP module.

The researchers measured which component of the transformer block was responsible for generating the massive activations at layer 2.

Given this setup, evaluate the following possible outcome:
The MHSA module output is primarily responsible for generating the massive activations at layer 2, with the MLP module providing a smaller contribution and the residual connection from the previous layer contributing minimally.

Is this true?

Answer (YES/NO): NO